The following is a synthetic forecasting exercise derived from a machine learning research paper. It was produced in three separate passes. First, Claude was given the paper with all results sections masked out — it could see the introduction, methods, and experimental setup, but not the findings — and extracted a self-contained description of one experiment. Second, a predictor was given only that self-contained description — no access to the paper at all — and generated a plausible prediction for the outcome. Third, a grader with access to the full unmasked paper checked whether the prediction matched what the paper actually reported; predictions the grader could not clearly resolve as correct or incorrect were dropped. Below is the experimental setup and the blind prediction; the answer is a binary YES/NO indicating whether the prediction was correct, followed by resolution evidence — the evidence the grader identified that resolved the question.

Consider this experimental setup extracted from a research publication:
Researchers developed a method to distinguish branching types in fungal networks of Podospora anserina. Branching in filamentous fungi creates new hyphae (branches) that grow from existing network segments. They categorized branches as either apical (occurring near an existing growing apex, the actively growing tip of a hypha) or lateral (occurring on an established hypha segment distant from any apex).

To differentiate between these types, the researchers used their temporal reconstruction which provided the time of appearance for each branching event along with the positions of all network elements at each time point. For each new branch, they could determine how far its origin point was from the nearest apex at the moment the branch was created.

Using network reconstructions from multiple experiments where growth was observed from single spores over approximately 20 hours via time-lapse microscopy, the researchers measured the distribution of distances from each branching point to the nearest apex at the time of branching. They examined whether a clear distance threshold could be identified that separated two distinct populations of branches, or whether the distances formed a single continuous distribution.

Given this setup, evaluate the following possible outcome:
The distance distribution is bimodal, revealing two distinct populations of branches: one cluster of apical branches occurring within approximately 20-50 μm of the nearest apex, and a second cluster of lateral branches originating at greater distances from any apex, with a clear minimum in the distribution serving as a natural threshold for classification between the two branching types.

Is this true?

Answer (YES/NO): NO